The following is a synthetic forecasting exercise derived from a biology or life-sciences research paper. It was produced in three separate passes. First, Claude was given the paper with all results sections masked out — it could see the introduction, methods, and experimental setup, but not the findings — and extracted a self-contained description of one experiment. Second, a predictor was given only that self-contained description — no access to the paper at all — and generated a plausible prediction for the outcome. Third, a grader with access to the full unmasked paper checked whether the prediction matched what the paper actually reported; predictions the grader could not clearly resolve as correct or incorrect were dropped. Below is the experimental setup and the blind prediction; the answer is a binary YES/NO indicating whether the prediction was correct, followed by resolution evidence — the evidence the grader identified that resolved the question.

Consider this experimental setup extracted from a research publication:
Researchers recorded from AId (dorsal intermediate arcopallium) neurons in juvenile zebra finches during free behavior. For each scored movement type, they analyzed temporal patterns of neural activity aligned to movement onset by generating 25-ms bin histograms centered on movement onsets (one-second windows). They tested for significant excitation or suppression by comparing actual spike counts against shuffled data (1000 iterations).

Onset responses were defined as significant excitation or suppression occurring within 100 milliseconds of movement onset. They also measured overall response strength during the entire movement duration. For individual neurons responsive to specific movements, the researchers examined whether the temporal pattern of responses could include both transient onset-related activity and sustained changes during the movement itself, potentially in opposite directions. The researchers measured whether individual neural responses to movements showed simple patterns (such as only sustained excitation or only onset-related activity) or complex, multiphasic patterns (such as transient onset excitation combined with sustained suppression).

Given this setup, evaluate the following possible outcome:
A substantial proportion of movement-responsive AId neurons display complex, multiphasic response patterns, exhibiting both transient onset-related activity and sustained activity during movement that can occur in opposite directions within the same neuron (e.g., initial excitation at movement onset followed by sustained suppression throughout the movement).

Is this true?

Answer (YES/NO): NO